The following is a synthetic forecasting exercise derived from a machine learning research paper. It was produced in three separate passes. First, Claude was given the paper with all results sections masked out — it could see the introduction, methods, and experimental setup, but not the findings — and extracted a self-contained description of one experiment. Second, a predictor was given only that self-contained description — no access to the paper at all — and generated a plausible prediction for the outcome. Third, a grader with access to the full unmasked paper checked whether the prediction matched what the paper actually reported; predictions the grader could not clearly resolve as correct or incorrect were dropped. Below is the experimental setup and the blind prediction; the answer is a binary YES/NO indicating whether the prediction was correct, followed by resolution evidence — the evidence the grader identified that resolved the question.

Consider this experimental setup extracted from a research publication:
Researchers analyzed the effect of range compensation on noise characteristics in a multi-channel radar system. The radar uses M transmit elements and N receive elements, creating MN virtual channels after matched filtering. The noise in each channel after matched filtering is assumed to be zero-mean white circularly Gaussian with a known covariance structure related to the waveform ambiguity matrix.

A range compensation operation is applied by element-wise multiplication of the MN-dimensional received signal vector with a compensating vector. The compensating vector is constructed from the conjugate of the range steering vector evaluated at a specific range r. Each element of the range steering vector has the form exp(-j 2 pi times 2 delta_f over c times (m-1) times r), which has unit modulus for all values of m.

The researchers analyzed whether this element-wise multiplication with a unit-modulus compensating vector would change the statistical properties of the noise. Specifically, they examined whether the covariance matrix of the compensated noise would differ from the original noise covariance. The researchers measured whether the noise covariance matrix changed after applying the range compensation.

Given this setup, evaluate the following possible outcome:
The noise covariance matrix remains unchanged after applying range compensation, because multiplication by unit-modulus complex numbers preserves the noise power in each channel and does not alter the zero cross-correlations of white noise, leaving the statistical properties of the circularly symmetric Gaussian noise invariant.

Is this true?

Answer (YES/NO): YES